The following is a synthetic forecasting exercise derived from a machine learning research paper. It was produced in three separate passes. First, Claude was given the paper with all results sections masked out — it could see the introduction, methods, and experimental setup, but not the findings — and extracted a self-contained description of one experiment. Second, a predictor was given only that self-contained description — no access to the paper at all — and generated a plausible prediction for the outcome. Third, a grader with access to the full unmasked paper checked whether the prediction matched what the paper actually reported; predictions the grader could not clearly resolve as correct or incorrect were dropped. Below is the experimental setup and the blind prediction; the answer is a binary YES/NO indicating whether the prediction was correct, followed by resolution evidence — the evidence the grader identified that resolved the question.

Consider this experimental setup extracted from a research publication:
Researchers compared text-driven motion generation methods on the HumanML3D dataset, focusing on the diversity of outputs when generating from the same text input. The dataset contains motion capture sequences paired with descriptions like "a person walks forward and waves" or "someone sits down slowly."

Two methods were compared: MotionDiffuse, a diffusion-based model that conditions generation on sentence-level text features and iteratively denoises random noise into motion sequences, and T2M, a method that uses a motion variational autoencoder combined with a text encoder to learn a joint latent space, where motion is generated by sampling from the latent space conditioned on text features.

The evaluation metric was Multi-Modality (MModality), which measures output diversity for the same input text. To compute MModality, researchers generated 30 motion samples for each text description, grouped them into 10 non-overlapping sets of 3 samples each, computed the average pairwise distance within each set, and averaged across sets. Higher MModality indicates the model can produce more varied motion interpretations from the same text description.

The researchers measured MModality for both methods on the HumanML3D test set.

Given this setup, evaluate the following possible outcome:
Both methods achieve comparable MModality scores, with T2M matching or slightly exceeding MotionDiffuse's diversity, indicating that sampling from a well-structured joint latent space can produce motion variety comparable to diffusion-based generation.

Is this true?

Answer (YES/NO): NO